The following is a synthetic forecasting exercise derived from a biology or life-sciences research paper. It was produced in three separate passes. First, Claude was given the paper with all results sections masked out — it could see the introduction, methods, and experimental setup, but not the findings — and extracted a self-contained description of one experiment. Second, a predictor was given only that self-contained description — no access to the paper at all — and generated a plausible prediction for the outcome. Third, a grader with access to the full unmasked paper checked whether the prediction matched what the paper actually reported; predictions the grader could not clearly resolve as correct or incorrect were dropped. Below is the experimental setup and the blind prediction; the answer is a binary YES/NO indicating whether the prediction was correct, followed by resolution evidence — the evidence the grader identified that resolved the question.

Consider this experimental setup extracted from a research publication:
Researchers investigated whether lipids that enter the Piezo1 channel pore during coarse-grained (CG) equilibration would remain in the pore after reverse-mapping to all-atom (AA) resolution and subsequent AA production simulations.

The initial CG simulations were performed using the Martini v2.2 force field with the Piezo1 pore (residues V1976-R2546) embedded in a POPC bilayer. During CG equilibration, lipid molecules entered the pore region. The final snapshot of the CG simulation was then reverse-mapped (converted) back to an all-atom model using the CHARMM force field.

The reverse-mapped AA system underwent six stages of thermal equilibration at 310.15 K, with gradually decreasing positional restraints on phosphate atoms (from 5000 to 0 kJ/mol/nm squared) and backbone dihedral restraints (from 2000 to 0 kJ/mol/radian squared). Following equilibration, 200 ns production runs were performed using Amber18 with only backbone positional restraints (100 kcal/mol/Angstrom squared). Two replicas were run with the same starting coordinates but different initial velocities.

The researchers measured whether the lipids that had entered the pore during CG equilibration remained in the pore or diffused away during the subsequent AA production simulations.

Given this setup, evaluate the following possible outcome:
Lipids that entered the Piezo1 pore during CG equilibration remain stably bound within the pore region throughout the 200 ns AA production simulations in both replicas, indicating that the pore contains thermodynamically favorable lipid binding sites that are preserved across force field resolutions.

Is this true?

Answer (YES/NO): NO